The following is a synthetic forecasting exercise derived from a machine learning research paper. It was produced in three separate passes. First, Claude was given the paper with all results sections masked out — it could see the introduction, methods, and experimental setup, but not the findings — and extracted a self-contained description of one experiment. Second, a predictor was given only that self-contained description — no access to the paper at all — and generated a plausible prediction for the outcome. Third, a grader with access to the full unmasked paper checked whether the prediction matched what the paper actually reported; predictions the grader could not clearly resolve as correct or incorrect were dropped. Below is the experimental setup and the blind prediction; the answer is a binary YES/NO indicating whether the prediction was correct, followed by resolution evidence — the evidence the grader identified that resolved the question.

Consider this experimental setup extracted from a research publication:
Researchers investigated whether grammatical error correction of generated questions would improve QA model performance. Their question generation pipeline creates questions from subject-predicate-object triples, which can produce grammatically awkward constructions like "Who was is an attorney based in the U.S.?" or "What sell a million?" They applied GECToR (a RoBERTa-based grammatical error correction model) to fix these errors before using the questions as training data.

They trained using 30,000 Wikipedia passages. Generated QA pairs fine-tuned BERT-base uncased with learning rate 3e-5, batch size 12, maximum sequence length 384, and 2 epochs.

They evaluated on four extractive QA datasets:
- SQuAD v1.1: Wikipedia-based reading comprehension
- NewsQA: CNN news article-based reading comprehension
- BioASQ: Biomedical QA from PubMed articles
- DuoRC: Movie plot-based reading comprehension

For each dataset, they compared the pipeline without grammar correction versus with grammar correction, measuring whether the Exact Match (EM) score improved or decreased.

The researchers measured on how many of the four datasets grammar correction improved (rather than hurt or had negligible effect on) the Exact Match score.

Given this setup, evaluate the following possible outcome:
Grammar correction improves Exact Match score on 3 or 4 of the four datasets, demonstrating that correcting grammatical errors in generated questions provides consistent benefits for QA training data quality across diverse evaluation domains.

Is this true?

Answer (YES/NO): NO